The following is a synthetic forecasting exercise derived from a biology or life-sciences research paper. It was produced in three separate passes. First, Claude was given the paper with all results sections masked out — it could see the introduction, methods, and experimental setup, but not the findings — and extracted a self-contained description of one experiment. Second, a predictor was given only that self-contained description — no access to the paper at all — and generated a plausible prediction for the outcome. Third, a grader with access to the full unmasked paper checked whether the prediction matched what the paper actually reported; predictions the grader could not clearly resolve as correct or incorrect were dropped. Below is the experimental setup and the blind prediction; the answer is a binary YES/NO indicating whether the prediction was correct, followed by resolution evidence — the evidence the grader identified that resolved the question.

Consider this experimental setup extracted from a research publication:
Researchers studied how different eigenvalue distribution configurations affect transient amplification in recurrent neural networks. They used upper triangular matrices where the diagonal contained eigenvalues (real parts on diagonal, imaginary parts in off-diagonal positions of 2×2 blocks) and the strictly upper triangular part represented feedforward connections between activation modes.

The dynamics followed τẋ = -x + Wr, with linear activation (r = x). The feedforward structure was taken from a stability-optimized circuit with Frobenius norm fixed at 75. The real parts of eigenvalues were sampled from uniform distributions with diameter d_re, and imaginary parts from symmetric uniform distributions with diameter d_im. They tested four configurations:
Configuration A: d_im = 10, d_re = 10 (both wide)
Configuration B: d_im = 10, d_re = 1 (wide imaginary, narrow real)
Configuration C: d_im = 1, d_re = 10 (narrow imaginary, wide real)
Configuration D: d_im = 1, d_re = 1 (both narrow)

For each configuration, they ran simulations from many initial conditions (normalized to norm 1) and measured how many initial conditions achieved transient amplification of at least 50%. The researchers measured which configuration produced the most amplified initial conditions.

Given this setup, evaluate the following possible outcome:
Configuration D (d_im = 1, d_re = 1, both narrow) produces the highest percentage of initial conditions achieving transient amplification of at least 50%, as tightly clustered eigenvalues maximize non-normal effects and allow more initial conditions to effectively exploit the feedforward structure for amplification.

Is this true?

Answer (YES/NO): YES